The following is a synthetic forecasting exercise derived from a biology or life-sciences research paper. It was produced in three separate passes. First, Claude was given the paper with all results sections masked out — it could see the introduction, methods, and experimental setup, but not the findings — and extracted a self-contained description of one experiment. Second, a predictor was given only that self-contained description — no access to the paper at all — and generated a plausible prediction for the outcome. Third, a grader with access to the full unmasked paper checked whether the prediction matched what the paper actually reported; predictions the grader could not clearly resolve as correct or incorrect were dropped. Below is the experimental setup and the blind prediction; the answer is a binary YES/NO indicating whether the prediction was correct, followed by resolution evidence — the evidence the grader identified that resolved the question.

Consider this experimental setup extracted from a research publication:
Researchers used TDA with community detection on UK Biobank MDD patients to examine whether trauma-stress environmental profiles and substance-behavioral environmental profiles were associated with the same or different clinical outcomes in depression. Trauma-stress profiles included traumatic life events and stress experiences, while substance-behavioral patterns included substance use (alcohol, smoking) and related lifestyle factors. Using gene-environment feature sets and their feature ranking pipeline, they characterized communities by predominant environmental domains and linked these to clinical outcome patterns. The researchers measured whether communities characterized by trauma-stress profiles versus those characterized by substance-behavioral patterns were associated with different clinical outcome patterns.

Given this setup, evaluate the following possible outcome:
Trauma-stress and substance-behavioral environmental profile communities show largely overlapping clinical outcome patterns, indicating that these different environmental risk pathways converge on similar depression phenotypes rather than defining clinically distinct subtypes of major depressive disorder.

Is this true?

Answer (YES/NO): NO